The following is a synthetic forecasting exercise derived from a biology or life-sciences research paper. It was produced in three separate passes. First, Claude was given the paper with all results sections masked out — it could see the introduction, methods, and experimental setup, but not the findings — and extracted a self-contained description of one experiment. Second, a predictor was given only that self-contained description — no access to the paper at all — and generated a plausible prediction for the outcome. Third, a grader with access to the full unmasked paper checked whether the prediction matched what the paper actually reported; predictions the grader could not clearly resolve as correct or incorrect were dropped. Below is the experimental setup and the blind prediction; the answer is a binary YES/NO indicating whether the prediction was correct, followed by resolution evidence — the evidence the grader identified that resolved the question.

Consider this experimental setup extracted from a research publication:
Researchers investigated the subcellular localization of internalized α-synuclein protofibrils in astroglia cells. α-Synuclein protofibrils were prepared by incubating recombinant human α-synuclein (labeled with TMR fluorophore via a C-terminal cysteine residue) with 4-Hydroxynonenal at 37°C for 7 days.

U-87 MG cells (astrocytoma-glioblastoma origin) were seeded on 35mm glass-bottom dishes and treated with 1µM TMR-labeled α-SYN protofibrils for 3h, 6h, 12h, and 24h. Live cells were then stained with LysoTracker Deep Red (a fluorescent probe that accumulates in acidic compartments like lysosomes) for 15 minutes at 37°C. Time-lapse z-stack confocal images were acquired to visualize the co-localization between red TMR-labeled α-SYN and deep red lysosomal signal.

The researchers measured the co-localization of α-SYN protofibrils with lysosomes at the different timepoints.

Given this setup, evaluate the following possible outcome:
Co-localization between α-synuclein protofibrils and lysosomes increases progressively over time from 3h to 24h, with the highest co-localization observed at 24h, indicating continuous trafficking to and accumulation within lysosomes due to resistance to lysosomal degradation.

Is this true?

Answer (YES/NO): NO